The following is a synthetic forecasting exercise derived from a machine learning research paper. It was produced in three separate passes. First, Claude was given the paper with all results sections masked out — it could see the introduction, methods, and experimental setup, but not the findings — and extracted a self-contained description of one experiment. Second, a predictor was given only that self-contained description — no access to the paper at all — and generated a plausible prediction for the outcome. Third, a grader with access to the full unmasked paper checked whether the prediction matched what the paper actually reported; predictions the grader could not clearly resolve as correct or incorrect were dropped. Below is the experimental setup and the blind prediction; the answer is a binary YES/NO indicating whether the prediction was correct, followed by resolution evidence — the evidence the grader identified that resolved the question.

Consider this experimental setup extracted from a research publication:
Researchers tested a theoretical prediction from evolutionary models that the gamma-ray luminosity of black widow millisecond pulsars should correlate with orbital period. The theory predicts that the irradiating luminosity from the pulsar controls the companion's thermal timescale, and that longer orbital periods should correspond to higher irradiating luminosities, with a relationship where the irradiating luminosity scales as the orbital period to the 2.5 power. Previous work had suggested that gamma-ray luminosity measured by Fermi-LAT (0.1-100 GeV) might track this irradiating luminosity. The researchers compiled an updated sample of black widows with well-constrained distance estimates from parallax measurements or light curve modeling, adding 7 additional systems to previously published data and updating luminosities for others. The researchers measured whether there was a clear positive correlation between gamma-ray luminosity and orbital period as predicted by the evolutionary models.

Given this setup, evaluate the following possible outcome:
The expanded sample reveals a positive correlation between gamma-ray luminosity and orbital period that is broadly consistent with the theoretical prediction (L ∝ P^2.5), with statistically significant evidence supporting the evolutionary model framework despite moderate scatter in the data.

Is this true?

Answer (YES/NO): NO